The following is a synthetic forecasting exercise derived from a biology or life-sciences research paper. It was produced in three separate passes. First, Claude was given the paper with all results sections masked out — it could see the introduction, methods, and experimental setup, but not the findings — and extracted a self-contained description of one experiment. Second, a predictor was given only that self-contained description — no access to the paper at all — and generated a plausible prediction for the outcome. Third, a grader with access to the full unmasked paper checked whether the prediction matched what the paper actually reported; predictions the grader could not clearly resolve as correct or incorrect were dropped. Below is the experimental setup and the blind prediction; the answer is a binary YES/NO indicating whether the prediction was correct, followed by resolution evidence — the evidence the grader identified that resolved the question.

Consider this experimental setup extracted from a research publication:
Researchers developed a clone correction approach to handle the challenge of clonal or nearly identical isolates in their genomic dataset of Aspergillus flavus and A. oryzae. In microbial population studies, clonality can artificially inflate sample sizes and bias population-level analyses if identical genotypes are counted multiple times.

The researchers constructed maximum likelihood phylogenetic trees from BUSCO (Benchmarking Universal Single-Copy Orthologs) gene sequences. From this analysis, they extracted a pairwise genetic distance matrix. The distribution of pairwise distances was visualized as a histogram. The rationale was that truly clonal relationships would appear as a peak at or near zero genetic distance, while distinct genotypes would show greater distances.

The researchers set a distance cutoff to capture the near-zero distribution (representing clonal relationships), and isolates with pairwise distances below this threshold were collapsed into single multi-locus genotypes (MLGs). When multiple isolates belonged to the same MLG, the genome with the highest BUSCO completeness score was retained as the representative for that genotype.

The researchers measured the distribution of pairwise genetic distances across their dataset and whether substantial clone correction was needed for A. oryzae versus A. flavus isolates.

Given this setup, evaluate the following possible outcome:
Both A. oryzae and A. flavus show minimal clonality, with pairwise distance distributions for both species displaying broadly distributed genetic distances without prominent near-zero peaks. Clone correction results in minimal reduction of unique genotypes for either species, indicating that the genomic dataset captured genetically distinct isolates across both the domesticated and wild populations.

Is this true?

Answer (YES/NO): NO